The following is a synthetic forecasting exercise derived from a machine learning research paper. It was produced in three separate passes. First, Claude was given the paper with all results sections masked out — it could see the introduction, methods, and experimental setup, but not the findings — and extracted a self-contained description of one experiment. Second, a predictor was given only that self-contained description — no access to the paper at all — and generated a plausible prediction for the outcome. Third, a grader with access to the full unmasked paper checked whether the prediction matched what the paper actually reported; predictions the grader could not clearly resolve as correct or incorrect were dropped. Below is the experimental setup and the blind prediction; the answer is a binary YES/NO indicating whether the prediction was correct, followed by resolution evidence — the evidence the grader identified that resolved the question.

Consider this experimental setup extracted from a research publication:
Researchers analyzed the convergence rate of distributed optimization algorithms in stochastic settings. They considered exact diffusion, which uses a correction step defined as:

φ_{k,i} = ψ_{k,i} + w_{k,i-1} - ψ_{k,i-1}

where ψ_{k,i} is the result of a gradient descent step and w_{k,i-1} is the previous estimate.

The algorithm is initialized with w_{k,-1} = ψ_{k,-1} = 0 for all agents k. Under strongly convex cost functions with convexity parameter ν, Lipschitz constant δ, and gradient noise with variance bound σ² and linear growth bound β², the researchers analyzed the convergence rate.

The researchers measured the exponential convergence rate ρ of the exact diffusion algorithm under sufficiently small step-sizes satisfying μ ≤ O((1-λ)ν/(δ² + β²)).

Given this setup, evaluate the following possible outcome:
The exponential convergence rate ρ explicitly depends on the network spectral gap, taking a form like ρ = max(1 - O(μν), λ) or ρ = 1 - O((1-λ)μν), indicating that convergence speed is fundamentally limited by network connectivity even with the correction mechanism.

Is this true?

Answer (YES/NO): NO